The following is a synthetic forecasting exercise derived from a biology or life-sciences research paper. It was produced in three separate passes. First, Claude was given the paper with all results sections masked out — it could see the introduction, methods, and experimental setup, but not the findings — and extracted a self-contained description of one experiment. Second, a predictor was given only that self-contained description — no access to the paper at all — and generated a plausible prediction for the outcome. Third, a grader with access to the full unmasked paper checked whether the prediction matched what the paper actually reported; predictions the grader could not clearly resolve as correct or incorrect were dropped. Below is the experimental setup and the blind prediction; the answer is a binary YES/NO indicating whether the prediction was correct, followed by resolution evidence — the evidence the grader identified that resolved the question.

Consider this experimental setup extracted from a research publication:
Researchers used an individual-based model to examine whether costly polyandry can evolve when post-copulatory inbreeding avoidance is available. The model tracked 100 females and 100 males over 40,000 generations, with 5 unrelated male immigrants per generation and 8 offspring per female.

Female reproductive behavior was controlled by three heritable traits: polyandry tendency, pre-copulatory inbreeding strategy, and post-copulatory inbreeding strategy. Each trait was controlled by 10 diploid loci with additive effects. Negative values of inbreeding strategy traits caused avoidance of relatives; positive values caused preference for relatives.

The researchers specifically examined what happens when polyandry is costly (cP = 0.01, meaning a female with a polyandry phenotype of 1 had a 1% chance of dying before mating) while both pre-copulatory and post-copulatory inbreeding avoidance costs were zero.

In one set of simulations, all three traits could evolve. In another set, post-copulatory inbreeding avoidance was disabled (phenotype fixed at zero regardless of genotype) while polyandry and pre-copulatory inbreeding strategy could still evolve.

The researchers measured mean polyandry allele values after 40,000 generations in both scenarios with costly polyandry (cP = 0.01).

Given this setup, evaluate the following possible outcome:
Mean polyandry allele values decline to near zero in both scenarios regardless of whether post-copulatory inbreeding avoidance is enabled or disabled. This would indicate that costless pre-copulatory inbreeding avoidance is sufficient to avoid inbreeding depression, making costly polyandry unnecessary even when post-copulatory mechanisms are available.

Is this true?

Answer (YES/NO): NO